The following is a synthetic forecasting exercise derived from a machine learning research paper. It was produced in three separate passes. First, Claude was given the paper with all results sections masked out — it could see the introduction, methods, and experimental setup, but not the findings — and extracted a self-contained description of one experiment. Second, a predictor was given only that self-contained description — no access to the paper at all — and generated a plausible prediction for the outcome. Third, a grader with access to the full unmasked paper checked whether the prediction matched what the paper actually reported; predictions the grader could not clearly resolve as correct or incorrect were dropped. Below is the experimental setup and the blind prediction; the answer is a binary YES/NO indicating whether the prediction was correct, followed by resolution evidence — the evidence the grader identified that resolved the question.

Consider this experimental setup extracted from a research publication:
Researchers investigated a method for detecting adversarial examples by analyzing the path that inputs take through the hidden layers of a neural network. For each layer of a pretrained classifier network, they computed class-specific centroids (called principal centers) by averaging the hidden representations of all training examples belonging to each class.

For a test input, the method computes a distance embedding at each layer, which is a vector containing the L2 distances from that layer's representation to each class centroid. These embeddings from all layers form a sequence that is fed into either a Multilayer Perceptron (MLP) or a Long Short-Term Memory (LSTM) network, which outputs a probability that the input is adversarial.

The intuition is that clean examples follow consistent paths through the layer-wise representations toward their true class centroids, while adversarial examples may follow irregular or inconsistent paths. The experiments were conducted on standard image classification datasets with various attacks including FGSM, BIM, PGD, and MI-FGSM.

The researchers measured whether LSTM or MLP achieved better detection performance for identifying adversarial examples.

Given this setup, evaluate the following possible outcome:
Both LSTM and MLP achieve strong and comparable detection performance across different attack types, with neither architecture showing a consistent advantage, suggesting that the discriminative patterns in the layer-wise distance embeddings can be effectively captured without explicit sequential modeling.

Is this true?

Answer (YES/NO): NO